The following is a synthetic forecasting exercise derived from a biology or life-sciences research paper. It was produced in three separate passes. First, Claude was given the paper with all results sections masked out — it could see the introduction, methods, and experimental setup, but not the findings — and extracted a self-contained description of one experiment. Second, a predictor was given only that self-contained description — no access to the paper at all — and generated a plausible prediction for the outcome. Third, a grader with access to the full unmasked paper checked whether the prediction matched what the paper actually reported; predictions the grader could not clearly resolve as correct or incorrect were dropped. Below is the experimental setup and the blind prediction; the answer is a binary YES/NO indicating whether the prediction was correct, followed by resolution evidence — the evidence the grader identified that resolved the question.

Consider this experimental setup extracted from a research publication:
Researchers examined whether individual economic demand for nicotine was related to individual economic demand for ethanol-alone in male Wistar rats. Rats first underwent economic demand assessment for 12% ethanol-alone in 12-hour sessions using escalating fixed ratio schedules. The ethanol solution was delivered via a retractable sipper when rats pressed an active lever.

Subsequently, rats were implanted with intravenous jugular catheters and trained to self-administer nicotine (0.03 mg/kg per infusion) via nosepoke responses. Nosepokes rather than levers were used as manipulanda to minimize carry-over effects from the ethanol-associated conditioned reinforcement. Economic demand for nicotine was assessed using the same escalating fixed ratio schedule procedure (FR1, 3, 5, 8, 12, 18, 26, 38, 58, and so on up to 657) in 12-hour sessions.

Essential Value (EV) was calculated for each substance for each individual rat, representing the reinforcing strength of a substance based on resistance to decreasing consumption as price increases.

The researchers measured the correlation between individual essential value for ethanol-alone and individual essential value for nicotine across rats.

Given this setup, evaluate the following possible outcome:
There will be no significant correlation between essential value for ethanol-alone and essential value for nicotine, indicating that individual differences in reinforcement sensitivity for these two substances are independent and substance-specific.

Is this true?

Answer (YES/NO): YES